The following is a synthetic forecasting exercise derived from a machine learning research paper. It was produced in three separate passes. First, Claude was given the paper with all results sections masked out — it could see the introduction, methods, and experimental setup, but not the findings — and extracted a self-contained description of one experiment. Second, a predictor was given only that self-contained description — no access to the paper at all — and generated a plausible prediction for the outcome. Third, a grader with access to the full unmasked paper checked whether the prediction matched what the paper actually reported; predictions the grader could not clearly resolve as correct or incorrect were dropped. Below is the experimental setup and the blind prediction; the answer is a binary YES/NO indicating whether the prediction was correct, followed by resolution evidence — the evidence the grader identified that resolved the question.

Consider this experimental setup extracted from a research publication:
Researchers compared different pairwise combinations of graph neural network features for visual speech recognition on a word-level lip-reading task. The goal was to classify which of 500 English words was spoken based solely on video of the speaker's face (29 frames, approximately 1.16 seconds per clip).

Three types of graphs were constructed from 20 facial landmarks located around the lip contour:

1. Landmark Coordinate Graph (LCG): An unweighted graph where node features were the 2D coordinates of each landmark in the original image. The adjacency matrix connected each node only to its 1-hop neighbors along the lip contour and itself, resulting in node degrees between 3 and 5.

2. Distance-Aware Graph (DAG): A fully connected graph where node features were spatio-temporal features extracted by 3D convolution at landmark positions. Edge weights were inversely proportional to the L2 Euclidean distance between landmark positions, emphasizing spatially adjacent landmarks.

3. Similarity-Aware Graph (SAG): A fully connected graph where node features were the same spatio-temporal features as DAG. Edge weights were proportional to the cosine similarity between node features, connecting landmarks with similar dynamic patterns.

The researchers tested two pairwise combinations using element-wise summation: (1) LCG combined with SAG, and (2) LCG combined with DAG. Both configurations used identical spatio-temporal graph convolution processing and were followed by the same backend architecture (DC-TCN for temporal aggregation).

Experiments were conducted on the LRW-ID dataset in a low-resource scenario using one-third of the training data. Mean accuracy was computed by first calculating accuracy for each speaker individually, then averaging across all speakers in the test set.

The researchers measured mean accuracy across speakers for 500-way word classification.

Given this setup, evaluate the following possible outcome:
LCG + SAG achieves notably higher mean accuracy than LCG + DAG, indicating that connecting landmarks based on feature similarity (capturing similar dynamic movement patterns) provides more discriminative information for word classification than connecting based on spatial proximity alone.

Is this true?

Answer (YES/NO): NO